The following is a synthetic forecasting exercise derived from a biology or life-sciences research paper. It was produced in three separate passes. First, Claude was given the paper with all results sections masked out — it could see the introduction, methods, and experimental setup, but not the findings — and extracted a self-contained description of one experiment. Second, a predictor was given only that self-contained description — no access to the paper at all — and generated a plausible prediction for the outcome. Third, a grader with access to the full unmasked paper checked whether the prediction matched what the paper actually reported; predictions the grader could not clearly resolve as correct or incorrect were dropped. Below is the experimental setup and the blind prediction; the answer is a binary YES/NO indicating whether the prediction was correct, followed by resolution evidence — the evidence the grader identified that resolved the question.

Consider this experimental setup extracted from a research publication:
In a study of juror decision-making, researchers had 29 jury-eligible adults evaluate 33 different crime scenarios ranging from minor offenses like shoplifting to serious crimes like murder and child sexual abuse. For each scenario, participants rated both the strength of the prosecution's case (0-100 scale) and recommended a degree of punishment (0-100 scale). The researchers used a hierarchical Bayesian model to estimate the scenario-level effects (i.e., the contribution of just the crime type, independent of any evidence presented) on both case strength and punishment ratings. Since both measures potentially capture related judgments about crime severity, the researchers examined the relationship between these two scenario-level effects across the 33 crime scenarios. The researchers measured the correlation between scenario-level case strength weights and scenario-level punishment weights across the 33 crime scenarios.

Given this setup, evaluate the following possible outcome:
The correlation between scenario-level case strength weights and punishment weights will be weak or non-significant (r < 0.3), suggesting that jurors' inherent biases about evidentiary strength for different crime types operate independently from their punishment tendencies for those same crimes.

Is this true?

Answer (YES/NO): NO